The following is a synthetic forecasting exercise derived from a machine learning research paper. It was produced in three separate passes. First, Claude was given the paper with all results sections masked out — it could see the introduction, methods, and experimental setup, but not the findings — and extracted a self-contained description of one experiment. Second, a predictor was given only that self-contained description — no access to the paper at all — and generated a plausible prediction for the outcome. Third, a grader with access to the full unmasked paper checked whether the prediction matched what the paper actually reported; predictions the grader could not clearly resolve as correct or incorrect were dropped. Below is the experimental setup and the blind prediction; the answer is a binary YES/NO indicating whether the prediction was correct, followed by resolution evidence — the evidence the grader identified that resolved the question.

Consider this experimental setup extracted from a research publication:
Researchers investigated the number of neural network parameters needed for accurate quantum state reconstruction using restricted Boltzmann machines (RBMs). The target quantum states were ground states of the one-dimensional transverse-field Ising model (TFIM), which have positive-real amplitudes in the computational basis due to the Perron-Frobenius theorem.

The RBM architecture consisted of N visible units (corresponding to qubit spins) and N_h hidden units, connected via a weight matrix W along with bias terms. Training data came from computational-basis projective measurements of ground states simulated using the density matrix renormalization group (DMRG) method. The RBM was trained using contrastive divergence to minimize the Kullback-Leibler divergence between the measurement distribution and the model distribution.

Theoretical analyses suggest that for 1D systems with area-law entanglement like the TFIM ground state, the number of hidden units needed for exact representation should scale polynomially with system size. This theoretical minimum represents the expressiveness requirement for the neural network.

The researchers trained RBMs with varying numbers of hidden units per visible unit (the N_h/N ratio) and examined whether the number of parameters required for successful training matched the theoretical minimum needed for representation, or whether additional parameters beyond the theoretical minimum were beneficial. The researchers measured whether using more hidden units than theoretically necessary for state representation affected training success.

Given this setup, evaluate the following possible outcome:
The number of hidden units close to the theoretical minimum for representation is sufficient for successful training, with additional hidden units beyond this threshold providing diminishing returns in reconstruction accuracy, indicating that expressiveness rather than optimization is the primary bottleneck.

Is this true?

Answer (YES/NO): NO